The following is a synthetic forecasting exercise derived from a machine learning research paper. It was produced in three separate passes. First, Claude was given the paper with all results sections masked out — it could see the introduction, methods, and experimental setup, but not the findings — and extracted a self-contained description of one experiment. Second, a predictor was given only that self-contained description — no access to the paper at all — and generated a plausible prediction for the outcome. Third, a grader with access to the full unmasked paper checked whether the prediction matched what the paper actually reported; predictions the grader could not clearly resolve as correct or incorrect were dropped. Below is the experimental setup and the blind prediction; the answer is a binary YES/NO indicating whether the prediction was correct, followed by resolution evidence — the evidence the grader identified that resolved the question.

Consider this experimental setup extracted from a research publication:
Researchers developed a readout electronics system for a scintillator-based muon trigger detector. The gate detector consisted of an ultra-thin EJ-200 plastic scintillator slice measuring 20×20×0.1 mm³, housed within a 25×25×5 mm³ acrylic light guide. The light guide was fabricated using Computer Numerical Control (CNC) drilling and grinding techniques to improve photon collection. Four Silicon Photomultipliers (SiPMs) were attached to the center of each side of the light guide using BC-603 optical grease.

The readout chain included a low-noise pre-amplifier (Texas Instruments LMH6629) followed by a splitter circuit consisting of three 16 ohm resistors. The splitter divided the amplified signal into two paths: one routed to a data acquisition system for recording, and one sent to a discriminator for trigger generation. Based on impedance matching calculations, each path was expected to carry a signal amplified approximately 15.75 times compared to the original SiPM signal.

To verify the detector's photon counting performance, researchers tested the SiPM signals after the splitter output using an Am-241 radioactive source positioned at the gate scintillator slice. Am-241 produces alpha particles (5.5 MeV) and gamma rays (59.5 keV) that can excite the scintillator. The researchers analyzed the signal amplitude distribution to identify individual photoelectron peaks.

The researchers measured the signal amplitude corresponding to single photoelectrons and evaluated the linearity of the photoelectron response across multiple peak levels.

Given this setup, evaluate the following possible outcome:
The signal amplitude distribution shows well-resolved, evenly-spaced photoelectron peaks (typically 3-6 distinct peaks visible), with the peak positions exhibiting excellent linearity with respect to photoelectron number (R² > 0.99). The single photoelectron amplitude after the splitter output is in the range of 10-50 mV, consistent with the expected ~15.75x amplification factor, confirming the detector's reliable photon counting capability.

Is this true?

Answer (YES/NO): NO